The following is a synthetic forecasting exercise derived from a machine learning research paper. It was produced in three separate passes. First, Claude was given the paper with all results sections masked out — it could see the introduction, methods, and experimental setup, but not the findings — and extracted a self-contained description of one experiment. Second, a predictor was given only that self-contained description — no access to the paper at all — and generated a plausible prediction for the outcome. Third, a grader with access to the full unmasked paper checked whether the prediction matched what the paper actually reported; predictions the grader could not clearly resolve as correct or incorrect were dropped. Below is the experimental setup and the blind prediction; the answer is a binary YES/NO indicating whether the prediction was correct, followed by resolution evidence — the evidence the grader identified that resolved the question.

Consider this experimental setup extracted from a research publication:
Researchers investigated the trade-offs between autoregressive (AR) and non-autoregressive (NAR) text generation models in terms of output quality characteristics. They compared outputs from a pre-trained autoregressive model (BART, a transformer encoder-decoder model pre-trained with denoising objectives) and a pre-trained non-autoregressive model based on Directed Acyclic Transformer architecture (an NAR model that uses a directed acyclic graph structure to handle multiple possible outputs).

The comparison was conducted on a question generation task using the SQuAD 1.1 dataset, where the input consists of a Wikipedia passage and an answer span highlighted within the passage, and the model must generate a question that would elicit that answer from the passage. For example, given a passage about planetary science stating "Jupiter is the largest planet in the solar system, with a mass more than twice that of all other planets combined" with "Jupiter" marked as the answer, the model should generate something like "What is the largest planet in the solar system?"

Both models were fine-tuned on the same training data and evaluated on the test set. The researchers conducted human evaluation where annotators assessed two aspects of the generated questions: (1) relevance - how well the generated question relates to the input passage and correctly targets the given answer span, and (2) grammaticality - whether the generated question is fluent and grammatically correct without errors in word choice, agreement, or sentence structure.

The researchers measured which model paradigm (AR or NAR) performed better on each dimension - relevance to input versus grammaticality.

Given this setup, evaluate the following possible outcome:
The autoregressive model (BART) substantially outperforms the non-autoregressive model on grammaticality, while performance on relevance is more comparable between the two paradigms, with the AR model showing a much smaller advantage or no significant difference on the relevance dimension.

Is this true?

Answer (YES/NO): YES